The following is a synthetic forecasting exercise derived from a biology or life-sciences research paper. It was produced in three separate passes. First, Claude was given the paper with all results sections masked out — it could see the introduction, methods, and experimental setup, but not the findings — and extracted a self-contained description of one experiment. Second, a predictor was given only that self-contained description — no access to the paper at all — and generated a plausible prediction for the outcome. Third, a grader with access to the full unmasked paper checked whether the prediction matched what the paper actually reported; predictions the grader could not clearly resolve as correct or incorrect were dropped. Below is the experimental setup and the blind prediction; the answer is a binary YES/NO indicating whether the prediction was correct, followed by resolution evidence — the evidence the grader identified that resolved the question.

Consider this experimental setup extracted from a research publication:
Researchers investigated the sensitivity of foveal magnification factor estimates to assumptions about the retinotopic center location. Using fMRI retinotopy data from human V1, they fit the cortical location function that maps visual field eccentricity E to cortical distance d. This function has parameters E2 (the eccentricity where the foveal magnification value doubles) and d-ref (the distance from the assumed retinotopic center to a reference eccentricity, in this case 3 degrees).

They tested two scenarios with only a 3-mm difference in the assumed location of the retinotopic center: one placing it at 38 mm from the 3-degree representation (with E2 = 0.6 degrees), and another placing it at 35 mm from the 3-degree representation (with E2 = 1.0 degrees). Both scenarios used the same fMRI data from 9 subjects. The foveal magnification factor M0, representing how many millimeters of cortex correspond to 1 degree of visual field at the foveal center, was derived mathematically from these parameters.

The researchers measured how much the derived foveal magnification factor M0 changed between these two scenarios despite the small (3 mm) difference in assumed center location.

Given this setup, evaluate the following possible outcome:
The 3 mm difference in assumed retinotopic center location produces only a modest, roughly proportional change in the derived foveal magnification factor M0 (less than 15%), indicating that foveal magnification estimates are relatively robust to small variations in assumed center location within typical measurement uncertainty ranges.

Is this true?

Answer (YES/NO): NO